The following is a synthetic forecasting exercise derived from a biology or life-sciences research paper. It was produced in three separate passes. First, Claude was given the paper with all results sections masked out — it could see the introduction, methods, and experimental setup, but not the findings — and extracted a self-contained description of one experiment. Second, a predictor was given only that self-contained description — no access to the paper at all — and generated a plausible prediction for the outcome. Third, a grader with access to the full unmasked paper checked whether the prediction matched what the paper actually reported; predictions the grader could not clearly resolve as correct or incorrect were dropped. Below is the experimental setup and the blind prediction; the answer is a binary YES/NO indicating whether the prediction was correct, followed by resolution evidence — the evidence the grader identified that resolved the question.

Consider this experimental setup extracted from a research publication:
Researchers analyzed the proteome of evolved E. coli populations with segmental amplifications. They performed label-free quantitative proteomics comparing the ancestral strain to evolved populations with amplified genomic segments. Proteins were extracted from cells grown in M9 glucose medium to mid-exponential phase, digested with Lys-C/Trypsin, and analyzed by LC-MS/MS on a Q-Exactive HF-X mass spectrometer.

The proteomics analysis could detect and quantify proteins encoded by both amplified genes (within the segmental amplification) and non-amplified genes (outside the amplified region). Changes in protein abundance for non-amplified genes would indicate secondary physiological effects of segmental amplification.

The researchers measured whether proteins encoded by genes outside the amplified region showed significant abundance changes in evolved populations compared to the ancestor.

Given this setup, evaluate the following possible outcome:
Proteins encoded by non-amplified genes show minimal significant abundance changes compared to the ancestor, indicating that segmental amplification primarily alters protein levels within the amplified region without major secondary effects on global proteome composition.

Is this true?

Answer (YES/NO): NO